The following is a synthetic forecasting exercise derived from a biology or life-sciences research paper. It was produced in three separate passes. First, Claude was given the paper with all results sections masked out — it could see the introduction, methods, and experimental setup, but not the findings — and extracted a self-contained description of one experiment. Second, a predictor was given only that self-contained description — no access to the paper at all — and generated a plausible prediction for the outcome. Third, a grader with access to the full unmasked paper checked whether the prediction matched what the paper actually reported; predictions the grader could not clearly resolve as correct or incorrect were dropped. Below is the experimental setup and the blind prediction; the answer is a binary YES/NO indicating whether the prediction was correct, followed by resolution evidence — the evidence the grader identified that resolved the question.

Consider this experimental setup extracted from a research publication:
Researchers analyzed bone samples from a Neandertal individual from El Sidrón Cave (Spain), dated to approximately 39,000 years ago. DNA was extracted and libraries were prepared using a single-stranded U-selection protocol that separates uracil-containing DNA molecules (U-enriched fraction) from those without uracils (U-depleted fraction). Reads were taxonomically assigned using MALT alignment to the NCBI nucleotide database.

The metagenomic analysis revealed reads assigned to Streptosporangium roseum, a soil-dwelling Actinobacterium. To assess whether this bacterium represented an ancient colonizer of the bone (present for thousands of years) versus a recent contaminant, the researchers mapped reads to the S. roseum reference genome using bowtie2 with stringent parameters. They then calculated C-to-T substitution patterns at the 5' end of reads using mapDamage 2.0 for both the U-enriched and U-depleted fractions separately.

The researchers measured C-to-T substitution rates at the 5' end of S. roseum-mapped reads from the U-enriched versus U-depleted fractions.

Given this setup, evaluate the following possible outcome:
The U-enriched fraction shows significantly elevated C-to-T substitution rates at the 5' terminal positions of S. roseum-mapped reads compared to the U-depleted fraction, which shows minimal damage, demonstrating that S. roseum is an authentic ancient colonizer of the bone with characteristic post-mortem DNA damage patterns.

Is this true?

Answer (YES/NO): YES